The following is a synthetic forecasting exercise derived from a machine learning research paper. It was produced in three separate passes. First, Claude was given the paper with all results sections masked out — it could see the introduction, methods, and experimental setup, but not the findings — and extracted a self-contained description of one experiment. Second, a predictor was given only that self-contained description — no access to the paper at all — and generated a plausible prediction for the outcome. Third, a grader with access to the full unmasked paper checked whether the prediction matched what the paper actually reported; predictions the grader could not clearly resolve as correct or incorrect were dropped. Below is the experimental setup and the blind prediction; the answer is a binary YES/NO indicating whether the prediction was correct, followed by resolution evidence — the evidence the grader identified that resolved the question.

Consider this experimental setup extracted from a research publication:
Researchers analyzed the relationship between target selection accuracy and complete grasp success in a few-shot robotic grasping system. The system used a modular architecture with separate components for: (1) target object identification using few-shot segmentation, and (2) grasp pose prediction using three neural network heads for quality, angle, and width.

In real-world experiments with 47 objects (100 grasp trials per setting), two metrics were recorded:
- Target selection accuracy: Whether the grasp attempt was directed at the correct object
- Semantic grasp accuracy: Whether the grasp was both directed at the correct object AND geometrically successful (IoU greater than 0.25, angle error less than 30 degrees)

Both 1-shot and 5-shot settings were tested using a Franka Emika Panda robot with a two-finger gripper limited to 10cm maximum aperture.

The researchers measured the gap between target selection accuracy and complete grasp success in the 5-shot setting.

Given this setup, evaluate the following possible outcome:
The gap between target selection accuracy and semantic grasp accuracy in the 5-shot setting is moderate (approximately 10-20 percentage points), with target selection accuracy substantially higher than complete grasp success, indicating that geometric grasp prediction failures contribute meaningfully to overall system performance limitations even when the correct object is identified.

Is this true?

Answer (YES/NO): NO